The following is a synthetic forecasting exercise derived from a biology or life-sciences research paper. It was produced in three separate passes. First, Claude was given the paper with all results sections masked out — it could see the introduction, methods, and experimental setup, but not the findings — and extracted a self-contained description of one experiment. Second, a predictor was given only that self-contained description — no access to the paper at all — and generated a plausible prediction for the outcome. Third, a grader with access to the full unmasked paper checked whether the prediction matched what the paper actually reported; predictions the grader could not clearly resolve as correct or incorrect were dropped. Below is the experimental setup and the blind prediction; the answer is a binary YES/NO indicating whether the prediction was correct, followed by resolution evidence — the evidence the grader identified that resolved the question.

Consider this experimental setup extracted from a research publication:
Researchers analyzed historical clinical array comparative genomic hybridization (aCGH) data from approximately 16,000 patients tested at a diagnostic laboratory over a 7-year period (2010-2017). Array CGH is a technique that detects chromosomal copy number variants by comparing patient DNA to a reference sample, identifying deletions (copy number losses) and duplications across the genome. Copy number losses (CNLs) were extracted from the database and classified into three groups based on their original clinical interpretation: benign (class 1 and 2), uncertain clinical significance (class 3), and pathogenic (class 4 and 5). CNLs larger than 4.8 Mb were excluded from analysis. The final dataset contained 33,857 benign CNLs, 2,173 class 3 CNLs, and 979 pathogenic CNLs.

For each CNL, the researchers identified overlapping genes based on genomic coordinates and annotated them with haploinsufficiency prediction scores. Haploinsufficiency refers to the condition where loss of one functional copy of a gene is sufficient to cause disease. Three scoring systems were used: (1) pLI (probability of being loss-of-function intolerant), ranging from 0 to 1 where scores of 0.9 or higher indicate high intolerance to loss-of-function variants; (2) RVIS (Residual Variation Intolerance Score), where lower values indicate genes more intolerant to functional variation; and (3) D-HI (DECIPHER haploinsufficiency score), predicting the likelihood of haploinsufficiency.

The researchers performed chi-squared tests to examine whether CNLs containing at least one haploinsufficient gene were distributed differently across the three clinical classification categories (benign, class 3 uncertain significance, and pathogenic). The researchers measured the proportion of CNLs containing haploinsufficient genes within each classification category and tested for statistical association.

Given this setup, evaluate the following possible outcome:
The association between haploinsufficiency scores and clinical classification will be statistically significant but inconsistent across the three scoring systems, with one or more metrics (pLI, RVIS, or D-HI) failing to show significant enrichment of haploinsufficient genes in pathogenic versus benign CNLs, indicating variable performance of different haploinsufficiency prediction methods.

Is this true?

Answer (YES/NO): NO